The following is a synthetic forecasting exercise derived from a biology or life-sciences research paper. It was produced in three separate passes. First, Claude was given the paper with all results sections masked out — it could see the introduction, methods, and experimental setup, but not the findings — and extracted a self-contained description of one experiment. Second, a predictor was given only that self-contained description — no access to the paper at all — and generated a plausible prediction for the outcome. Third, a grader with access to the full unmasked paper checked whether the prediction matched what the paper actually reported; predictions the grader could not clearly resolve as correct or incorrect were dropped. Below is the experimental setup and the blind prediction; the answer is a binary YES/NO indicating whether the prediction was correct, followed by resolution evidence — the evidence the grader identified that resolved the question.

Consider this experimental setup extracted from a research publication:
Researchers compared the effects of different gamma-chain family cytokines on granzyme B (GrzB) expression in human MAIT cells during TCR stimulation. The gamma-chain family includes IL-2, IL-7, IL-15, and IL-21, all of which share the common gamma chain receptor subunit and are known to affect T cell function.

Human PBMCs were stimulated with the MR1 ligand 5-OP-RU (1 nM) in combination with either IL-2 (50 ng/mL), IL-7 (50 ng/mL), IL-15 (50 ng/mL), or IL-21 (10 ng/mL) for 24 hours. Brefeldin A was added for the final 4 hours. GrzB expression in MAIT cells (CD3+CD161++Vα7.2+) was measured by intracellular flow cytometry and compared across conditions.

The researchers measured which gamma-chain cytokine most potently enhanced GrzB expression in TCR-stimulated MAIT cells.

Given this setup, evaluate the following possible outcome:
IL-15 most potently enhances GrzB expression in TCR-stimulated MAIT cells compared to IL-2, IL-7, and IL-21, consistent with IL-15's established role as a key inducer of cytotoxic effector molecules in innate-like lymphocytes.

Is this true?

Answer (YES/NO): NO